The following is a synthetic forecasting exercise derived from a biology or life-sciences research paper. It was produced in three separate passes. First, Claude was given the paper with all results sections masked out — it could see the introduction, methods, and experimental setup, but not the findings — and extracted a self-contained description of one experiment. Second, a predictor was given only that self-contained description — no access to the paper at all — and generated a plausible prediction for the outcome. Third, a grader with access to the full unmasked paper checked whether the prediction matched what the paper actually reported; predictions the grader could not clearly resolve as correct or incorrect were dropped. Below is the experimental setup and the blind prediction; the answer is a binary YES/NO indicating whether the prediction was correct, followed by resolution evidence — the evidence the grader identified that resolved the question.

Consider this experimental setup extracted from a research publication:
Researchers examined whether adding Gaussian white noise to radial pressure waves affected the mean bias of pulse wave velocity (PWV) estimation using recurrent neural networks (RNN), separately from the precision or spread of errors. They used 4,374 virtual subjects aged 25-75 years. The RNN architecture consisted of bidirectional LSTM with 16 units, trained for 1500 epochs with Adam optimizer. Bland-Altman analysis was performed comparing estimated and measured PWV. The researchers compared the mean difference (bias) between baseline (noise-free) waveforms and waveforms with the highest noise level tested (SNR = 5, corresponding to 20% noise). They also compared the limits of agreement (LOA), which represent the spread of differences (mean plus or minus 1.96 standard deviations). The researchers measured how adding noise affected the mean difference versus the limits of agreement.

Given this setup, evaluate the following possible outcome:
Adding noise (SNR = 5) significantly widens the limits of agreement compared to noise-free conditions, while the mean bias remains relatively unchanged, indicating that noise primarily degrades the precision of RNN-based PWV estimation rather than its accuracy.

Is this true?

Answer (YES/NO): YES